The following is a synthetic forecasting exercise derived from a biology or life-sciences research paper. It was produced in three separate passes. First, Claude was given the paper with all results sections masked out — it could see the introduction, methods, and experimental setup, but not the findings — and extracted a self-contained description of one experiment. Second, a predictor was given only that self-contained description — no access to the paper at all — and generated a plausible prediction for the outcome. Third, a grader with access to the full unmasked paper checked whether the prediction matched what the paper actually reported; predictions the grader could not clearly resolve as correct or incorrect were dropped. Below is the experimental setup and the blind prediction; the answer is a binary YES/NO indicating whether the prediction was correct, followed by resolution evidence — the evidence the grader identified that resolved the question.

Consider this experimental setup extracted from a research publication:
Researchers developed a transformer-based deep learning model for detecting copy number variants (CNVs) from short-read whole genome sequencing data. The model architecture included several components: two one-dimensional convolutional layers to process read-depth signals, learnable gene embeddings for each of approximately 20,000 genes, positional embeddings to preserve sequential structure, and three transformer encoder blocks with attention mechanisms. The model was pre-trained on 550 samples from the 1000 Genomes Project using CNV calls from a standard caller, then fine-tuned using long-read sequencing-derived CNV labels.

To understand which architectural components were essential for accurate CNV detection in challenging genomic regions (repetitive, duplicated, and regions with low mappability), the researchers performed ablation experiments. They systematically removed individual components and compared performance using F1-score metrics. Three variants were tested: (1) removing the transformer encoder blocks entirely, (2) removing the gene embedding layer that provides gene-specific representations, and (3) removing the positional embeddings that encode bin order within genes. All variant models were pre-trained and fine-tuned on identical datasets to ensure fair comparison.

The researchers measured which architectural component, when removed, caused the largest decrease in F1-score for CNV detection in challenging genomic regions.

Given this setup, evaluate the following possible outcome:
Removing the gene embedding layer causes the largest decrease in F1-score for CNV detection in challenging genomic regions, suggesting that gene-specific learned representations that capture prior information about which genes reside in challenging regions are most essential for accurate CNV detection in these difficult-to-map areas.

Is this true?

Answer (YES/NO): YES